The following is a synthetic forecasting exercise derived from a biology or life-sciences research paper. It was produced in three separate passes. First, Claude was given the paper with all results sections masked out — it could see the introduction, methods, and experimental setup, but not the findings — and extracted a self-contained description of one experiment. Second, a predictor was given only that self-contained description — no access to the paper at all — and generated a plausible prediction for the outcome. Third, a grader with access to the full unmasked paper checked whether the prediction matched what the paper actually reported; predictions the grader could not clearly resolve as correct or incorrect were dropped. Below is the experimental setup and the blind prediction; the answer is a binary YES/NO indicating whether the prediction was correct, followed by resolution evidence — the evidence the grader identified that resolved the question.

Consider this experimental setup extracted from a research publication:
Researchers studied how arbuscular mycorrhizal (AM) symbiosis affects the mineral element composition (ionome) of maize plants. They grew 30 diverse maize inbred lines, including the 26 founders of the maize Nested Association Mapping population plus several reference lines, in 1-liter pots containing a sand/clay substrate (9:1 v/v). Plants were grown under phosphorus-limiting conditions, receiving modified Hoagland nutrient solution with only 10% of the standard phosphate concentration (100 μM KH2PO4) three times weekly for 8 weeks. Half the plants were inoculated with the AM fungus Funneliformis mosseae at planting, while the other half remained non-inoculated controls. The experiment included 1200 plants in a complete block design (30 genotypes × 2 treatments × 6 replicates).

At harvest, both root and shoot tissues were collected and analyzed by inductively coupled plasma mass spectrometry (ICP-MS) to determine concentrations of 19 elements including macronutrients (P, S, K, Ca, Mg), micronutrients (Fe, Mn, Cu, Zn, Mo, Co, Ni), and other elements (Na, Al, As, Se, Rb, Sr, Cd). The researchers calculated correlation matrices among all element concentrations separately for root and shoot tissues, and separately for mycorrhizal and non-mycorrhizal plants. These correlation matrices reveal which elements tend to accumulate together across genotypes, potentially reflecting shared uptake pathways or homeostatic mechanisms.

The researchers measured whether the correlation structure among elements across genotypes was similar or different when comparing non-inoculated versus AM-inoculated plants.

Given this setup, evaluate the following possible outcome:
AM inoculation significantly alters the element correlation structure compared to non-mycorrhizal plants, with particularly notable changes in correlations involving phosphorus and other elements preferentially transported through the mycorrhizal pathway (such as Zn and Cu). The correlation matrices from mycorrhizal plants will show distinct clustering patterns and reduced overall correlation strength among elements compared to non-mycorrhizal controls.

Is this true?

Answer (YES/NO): NO